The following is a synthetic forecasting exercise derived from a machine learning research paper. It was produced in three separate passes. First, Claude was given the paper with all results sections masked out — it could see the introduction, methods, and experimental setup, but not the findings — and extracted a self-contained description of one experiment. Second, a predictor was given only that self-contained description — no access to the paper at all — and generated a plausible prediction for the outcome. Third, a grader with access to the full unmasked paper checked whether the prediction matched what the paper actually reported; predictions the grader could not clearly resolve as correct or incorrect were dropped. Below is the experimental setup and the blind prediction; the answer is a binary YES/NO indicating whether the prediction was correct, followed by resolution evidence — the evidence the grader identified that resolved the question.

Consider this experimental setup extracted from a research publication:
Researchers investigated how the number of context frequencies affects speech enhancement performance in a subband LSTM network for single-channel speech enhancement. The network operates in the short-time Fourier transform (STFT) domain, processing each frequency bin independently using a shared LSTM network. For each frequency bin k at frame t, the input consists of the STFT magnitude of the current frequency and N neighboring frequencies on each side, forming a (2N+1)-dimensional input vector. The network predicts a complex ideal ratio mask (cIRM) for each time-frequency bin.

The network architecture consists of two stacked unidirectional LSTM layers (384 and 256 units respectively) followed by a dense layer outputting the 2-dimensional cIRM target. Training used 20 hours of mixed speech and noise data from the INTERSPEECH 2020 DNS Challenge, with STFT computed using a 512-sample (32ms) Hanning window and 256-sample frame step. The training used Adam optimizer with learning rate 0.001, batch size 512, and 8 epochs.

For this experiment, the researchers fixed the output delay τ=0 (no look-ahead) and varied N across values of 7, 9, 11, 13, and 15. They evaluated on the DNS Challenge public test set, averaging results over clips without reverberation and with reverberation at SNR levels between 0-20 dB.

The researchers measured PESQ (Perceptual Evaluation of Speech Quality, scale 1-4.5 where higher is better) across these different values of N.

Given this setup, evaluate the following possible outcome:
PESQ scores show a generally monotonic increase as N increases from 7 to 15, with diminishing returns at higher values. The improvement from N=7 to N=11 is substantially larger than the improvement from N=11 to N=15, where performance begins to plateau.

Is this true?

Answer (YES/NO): YES